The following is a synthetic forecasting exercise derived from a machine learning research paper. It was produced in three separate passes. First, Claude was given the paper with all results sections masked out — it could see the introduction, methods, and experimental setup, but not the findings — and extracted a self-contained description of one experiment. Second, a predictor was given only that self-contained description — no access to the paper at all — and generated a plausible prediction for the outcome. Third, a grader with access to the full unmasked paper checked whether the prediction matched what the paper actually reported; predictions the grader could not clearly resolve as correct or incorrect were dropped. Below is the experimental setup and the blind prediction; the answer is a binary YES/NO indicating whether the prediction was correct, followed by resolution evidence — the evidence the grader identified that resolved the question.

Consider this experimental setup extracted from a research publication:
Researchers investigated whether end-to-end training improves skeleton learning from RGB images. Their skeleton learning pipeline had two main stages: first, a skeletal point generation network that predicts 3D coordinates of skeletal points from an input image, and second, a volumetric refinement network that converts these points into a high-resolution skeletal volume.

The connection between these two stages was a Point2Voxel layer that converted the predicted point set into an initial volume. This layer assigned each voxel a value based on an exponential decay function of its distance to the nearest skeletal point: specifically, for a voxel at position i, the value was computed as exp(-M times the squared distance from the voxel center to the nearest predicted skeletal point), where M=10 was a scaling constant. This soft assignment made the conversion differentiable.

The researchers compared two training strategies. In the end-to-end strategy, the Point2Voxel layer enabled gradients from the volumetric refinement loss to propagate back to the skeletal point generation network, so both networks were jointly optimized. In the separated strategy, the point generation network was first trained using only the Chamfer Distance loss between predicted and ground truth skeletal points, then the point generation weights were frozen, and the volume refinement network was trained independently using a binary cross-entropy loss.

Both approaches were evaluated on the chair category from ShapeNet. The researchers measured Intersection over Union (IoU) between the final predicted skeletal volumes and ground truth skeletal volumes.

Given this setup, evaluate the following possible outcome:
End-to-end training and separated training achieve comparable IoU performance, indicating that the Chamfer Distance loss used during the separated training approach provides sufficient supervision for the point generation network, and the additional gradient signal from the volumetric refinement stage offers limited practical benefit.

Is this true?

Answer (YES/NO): NO